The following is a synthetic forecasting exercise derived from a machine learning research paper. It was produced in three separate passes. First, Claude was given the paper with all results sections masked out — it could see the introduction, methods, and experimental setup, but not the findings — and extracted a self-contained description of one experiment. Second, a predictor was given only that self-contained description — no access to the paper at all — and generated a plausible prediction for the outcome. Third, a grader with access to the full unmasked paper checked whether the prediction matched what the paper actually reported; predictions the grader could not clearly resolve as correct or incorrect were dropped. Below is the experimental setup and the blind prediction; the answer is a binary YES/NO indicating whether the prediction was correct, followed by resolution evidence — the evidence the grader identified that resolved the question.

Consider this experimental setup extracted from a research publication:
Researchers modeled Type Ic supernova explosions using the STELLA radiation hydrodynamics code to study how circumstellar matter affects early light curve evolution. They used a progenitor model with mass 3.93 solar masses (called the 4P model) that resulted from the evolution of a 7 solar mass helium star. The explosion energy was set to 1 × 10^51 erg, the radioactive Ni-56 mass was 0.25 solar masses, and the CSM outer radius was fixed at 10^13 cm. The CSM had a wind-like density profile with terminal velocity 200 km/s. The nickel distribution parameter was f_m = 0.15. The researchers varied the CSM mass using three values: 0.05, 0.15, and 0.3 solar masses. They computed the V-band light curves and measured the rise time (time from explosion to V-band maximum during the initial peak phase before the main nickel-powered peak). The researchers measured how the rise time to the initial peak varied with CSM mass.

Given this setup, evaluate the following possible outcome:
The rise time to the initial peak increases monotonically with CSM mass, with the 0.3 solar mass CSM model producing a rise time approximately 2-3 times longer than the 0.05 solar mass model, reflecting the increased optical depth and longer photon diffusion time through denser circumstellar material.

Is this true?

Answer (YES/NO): YES